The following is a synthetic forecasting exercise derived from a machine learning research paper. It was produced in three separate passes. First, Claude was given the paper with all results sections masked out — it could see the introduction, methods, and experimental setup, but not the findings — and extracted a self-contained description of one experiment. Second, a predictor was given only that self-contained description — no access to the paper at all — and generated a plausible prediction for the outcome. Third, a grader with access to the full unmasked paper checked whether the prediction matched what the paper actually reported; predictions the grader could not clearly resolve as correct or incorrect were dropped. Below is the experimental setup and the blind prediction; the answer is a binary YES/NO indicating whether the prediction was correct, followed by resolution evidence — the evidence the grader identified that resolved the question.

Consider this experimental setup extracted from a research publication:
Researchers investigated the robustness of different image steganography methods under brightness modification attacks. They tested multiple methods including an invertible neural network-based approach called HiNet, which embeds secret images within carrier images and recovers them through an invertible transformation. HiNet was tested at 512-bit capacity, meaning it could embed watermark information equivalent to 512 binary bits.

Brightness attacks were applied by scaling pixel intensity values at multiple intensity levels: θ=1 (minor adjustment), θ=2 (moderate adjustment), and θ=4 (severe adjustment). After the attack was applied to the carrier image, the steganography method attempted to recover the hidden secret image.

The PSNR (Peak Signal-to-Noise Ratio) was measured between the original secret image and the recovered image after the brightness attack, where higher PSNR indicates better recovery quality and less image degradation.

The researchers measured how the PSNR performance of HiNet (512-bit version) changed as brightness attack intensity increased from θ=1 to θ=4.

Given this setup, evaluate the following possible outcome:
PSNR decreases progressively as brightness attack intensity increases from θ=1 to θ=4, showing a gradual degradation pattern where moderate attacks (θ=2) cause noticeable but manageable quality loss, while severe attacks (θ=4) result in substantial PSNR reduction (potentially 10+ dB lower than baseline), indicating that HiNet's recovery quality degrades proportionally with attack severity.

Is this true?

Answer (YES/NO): YES